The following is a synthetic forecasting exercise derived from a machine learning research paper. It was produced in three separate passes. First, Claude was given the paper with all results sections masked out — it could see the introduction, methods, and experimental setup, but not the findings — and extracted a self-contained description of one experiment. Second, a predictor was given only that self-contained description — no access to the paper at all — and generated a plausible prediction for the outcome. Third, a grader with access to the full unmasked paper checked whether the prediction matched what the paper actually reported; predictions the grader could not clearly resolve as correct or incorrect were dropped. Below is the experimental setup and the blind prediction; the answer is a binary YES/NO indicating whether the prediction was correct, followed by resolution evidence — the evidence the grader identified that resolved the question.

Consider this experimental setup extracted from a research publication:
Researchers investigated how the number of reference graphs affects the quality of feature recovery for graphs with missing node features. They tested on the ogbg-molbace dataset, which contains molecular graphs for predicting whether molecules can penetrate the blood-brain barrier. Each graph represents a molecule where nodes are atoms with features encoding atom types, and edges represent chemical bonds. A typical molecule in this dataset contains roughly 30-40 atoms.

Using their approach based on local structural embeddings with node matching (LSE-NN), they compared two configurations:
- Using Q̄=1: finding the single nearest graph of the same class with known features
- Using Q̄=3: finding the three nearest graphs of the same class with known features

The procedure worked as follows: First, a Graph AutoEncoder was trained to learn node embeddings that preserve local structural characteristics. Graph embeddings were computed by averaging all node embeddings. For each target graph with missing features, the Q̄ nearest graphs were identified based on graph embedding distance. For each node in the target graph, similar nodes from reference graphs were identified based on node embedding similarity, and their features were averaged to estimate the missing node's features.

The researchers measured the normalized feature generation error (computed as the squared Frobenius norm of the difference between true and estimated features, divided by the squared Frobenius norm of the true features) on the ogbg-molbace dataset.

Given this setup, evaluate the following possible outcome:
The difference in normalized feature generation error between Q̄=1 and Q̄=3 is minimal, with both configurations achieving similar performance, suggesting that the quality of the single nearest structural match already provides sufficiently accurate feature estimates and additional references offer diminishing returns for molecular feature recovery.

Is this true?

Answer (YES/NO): NO